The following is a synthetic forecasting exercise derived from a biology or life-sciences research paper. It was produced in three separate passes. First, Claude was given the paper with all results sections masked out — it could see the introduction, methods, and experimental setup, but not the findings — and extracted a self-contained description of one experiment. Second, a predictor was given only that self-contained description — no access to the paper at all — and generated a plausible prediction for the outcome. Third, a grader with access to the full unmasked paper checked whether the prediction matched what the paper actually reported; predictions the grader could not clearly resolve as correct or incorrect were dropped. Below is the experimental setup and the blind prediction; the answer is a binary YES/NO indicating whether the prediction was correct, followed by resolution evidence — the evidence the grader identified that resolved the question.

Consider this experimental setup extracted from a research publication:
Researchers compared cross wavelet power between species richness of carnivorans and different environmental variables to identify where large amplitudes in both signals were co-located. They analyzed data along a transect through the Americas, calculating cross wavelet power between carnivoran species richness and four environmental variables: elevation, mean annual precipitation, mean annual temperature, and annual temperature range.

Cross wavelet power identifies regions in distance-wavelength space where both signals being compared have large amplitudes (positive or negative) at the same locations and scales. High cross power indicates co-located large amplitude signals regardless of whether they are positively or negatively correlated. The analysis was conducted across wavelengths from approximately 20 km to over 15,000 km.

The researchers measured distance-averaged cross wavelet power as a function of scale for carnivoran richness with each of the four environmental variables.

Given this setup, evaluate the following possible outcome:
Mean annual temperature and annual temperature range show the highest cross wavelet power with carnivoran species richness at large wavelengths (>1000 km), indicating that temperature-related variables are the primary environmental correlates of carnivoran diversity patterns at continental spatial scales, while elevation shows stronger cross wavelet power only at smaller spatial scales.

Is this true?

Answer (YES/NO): NO